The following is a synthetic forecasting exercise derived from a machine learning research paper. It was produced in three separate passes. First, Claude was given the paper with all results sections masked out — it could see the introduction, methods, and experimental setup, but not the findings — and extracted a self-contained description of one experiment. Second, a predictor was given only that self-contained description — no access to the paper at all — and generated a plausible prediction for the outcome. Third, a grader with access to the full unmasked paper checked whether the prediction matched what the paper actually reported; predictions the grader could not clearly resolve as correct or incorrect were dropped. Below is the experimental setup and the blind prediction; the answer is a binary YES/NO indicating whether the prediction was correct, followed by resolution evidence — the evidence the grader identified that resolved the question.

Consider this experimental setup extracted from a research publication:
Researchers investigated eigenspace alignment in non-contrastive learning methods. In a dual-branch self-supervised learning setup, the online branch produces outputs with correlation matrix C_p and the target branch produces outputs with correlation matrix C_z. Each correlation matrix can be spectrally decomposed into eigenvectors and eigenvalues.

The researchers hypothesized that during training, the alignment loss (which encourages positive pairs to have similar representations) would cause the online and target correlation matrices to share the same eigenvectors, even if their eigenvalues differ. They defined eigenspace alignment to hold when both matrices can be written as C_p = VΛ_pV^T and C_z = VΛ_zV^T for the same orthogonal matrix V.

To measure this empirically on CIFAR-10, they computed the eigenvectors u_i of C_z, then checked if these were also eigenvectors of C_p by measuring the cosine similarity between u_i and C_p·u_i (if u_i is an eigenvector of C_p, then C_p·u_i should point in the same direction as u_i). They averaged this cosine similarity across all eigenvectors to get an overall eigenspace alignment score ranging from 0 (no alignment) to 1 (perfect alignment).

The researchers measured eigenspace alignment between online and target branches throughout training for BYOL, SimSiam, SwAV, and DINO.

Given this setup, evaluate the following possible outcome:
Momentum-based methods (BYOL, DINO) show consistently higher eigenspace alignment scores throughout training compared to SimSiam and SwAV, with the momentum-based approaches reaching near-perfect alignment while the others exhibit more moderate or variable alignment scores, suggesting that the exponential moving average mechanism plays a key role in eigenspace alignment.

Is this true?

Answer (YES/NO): NO